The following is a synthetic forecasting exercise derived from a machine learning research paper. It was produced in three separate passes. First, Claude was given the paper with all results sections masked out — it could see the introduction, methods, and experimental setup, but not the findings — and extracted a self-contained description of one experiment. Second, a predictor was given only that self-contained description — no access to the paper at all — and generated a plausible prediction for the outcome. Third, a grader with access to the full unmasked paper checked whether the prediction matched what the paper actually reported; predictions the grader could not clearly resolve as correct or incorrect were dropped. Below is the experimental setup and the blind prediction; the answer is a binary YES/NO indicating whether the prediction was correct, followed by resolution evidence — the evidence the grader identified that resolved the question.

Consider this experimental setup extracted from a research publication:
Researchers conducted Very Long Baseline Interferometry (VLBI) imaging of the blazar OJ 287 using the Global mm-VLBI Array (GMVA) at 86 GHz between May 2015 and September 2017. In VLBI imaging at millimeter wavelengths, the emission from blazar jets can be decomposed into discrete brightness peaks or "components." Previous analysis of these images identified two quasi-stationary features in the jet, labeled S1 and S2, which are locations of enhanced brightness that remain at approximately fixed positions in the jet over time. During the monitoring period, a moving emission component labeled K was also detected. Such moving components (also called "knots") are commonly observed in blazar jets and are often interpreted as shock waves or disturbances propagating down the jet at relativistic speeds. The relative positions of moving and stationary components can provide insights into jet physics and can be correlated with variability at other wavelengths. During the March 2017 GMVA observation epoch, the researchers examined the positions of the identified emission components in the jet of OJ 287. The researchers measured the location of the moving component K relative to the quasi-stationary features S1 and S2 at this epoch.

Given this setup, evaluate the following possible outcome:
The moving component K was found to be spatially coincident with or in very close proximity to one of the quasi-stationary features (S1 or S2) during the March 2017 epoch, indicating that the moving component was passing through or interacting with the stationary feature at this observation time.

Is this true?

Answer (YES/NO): NO